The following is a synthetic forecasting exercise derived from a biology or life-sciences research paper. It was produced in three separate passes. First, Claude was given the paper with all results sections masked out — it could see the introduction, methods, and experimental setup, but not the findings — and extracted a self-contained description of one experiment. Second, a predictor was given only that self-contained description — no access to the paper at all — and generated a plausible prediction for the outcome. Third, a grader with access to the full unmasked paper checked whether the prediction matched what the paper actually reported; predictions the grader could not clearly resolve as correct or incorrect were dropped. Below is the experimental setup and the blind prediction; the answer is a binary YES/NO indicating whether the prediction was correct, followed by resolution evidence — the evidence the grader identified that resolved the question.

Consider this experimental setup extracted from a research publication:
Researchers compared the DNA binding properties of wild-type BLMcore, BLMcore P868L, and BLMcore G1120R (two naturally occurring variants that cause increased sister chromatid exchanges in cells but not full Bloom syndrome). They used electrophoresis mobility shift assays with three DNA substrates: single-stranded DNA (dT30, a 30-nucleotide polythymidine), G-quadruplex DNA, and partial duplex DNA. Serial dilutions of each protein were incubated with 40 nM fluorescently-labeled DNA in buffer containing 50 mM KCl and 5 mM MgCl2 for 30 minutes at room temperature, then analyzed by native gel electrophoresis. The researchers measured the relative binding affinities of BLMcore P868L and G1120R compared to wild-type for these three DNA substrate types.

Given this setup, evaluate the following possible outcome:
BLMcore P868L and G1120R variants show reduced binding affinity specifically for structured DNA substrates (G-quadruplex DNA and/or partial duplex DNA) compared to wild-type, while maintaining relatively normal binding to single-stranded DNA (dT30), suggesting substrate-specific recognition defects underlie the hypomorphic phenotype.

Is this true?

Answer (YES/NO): NO